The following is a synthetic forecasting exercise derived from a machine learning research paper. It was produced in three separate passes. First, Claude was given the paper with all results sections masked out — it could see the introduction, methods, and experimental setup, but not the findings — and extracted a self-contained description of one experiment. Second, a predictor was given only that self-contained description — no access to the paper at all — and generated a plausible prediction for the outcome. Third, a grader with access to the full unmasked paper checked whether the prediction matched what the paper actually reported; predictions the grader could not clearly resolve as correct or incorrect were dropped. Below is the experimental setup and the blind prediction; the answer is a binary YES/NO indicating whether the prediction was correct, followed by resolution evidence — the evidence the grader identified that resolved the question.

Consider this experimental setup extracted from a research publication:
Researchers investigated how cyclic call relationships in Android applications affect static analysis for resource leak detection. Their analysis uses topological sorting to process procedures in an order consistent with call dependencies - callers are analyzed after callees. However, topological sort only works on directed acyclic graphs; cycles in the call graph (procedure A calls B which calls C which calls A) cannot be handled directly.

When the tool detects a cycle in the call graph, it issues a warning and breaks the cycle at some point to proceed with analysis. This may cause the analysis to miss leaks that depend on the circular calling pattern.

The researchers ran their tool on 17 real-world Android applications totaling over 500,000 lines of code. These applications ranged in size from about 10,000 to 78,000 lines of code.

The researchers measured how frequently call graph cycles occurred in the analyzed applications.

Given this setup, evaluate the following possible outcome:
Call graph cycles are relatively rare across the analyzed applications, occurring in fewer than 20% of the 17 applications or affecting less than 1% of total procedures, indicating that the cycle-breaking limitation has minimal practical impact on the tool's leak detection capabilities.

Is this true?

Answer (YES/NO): YES